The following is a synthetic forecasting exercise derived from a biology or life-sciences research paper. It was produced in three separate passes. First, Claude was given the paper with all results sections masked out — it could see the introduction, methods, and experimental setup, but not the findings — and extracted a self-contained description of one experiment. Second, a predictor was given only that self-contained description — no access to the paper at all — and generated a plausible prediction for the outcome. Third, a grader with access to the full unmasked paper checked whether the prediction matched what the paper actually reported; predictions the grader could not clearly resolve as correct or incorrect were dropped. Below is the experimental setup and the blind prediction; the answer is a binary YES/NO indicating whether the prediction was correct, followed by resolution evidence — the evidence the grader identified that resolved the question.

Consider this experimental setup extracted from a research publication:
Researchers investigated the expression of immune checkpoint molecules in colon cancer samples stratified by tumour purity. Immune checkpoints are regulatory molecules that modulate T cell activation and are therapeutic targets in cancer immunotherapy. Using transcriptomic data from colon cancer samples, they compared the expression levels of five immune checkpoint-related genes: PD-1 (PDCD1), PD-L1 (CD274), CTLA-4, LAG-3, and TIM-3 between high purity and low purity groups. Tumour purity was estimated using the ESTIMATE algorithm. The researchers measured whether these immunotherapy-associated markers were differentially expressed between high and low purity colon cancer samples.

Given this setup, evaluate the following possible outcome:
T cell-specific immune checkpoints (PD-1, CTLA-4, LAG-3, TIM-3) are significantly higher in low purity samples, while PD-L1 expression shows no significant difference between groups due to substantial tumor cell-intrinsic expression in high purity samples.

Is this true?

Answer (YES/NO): NO